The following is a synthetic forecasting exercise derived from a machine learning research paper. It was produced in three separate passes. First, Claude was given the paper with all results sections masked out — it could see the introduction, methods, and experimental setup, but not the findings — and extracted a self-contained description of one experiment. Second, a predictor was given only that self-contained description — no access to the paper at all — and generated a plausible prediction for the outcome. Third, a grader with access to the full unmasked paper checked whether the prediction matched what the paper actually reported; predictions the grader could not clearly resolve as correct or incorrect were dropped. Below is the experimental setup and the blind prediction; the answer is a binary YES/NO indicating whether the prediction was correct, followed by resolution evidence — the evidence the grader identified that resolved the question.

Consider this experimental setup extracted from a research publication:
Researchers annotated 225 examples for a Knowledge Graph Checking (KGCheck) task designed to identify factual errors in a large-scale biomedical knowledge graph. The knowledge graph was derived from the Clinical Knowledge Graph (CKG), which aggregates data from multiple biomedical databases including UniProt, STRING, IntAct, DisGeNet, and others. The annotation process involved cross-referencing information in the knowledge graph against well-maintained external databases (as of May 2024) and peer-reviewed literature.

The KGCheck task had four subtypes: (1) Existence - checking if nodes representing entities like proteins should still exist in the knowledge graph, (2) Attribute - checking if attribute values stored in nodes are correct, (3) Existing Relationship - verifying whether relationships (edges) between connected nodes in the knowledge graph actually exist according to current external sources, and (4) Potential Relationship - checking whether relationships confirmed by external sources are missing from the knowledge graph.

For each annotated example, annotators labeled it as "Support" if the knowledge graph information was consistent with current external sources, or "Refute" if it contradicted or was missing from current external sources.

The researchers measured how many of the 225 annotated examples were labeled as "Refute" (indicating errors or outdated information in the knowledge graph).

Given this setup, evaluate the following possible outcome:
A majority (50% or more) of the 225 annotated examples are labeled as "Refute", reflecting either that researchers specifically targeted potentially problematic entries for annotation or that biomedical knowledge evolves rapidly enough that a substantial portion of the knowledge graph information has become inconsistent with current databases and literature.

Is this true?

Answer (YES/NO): NO